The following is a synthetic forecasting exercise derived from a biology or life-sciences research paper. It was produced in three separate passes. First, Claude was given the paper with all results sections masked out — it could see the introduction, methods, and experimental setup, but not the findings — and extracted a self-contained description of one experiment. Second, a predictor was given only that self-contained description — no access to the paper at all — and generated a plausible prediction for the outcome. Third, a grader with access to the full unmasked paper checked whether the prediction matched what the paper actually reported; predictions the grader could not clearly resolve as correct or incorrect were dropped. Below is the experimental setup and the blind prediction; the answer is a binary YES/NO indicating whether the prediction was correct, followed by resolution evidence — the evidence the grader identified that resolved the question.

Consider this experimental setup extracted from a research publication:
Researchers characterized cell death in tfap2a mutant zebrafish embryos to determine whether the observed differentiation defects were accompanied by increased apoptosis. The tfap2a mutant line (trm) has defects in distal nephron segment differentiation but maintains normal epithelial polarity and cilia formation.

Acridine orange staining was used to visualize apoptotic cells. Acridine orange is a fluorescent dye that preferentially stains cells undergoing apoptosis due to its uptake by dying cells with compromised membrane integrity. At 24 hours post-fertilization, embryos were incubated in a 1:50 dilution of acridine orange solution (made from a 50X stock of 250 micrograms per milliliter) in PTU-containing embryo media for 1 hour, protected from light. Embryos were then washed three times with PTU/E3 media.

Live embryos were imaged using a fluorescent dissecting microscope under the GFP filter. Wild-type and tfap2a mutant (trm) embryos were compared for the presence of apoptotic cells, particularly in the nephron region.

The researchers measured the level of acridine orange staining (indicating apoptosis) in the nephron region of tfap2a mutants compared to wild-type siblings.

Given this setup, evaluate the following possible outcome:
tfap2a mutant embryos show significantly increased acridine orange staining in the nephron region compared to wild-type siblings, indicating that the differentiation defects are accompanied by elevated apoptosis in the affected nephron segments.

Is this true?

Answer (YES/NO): NO